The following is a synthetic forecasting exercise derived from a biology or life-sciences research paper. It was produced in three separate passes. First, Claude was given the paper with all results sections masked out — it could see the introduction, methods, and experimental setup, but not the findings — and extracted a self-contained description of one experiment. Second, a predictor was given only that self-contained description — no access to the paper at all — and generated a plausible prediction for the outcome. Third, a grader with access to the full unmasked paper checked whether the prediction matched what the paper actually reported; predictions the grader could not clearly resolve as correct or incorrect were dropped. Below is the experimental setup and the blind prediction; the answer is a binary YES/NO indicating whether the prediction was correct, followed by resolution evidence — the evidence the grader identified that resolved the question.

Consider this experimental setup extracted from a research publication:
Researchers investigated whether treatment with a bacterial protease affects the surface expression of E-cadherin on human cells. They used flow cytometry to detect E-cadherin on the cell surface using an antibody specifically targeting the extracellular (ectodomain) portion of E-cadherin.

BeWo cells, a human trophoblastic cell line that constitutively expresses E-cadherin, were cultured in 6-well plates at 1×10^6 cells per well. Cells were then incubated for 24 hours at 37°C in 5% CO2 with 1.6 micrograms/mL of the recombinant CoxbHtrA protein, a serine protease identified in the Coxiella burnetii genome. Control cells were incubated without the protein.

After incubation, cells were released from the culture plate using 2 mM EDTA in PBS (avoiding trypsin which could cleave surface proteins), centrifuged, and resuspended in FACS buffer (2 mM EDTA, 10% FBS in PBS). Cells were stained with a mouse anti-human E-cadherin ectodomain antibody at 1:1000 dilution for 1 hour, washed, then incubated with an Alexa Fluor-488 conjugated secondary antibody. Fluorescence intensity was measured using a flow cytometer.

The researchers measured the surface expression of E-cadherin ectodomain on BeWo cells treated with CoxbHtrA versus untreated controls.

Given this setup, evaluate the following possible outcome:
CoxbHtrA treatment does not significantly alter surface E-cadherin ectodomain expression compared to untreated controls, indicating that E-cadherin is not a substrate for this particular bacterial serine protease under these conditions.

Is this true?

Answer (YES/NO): NO